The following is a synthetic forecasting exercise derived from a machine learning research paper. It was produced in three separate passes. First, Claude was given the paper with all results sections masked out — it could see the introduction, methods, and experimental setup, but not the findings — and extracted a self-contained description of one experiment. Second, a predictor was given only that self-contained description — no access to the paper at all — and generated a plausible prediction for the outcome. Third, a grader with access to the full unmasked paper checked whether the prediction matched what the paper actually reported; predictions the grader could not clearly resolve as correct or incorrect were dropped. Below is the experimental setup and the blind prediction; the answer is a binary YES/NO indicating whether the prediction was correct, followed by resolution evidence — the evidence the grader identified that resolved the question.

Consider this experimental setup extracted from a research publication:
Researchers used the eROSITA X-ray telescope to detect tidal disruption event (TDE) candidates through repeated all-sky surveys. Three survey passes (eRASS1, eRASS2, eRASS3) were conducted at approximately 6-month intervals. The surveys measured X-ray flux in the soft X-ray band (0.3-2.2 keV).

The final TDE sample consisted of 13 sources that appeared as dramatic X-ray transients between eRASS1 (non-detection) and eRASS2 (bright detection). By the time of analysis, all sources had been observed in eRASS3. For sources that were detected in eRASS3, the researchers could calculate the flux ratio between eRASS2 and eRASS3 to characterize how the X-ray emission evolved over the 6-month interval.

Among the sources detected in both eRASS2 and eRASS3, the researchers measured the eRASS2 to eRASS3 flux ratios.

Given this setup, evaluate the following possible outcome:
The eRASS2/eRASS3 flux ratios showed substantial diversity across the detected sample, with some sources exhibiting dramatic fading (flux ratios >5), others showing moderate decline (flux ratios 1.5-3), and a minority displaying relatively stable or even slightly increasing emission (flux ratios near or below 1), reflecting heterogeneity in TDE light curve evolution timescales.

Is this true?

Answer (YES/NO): YES